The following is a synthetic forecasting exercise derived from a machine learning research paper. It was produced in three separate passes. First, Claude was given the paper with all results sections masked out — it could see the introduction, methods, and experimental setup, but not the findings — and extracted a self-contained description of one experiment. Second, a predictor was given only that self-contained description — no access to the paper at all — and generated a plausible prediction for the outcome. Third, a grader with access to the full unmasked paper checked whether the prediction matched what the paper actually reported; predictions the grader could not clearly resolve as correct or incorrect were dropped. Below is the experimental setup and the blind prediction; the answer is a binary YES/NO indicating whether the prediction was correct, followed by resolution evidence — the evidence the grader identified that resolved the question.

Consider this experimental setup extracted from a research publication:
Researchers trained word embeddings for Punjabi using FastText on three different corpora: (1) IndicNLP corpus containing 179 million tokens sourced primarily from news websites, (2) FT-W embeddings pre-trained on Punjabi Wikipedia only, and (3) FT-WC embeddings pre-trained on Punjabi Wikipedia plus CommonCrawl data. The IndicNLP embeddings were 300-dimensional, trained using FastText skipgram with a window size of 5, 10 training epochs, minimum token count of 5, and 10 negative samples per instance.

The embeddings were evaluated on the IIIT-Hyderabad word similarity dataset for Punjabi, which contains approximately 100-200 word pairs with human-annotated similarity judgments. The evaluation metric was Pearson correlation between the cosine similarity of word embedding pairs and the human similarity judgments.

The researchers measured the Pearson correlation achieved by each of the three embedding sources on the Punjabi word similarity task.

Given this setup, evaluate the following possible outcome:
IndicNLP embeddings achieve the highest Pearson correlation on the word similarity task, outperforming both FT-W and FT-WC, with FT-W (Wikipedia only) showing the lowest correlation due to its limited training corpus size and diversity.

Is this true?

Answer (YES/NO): NO